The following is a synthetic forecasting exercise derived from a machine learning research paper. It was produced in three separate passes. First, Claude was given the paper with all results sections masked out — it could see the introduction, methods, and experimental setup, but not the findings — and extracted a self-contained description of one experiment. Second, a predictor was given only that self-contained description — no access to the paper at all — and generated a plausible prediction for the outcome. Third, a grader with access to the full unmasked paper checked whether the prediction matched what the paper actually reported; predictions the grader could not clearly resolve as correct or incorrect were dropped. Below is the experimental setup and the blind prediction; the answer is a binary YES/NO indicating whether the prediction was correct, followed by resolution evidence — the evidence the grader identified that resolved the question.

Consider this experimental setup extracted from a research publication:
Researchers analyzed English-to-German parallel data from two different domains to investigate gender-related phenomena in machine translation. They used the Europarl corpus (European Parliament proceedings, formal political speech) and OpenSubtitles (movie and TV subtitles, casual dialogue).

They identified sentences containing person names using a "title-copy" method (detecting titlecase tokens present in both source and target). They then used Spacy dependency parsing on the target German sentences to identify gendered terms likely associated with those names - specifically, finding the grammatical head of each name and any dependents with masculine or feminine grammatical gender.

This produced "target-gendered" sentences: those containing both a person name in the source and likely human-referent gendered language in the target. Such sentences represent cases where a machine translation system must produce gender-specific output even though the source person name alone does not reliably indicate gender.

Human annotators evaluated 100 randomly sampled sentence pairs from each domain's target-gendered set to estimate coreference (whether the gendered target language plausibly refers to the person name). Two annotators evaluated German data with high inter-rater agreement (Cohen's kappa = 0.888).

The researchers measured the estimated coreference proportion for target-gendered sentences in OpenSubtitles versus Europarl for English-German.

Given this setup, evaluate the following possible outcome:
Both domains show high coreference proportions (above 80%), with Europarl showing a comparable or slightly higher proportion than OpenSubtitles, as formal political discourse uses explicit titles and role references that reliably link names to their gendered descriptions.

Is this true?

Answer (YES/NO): NO